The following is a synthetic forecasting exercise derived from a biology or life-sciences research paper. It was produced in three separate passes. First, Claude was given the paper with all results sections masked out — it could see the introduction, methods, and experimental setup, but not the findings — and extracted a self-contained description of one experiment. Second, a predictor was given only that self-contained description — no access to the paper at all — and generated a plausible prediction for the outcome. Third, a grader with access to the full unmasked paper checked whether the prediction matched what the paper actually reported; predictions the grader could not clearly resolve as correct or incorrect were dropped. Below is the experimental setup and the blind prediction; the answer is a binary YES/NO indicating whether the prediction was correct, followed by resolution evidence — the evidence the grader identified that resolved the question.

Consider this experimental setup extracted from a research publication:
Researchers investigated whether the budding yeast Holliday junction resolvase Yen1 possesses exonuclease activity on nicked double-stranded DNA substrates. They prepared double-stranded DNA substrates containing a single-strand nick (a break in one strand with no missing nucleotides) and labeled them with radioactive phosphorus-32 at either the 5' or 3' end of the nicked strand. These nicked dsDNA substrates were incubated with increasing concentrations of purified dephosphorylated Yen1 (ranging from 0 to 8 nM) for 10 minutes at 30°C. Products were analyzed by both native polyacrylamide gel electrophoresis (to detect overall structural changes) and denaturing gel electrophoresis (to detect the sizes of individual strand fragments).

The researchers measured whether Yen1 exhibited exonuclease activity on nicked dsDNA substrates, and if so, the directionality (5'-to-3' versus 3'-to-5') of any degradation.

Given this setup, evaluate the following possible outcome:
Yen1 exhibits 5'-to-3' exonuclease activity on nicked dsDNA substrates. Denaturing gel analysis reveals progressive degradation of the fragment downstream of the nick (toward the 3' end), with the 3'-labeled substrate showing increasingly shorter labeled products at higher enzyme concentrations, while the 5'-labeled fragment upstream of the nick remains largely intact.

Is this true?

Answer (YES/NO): NO